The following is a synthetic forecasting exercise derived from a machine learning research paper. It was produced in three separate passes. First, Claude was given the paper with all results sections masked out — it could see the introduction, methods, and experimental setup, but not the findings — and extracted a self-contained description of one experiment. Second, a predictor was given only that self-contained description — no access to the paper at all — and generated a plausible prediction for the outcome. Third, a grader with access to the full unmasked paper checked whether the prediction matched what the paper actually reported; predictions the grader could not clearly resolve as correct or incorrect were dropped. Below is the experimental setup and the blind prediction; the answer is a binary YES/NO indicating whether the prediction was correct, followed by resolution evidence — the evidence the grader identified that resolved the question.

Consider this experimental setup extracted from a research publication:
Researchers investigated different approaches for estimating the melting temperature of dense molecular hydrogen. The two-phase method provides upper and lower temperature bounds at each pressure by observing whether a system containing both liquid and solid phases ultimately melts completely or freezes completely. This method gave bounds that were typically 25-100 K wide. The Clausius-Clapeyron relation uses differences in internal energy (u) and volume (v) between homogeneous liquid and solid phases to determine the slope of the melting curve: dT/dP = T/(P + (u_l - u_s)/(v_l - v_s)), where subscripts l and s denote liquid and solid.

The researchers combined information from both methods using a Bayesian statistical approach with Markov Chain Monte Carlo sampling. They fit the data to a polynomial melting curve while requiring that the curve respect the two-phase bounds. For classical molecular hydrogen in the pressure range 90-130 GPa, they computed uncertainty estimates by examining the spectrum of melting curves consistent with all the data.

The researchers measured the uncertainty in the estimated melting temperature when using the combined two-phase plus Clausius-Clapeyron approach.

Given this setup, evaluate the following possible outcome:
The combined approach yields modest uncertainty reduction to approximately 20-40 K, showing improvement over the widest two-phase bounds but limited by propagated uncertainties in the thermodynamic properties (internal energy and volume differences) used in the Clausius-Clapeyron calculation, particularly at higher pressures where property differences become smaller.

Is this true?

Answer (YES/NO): NO